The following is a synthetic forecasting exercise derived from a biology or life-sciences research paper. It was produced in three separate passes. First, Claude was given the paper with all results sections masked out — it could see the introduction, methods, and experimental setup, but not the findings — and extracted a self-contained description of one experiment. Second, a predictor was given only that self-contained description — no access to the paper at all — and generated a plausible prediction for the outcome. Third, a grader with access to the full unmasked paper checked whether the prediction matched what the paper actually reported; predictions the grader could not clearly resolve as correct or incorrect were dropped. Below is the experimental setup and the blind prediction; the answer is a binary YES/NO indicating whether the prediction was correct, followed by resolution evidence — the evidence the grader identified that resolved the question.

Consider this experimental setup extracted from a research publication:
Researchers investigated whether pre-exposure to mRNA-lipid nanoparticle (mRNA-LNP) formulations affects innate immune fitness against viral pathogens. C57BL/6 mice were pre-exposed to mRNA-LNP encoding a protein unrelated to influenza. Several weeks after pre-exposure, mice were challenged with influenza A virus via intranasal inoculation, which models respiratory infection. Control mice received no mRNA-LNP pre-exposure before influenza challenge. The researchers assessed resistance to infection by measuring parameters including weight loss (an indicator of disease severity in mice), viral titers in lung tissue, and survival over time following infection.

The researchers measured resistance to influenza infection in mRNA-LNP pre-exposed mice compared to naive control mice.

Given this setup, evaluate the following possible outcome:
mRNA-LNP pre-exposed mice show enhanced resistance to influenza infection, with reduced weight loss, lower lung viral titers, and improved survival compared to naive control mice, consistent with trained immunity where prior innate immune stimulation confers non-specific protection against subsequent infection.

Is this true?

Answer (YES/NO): YES